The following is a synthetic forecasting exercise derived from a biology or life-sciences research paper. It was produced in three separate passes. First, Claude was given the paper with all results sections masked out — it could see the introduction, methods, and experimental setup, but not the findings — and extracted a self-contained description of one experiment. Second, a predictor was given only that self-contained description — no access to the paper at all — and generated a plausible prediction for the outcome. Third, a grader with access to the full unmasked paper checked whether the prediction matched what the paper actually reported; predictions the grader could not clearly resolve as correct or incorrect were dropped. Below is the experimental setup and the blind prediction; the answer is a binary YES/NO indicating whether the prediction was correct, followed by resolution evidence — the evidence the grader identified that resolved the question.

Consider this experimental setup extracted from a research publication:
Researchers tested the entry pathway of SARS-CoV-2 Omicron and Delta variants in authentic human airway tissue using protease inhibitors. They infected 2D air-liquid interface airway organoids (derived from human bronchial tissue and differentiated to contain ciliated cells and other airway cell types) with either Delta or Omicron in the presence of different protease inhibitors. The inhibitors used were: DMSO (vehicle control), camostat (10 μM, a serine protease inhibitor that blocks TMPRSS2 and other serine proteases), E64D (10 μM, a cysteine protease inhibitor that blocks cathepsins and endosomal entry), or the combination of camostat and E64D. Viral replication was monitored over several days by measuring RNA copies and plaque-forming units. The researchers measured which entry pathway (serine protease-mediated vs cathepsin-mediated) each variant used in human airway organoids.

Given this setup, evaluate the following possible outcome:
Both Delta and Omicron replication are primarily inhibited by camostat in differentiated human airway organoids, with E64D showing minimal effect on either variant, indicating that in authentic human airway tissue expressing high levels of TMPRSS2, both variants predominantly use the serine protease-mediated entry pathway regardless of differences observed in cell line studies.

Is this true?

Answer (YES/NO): YES